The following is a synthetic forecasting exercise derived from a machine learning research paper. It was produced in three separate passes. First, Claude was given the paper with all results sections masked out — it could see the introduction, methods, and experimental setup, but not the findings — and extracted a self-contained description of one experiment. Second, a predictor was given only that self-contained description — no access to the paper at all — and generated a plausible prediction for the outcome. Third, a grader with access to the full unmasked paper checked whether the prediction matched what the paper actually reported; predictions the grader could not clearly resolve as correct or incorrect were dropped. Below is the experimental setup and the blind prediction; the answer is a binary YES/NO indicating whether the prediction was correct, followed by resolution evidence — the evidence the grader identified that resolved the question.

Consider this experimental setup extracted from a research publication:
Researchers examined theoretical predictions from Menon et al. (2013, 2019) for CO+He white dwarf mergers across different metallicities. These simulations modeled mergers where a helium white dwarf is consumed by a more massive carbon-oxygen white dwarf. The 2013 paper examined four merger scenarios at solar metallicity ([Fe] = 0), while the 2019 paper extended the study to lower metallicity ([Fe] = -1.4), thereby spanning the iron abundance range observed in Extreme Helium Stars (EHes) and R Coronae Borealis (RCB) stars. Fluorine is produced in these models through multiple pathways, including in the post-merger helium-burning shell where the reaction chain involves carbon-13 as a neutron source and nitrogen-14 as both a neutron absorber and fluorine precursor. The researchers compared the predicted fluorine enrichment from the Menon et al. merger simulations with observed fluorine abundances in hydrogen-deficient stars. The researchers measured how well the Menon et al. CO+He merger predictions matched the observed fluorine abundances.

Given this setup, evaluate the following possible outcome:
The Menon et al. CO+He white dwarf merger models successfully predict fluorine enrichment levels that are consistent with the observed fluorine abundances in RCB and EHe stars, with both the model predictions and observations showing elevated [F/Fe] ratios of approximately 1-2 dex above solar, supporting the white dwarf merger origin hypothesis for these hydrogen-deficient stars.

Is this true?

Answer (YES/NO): NO